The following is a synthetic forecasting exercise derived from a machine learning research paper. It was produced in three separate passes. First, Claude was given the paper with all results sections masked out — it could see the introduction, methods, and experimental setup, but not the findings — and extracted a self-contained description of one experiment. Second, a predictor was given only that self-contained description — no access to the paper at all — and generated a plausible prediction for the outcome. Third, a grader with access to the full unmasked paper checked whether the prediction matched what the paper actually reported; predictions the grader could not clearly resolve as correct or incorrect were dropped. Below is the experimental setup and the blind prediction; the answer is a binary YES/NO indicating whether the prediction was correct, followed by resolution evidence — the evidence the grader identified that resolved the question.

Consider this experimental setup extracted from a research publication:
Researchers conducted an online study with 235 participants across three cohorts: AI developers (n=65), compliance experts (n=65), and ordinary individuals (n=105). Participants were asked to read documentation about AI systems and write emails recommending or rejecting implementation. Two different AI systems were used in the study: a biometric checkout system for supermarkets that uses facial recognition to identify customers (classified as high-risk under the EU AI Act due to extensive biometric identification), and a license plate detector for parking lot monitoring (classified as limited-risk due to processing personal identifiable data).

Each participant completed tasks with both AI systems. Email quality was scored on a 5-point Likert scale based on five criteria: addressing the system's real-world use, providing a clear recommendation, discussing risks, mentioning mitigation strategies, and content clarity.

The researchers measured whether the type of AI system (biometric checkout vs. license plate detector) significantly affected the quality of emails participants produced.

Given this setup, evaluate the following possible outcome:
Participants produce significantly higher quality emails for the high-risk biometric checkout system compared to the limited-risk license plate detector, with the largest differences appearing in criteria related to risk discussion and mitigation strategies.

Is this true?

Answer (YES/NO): NO